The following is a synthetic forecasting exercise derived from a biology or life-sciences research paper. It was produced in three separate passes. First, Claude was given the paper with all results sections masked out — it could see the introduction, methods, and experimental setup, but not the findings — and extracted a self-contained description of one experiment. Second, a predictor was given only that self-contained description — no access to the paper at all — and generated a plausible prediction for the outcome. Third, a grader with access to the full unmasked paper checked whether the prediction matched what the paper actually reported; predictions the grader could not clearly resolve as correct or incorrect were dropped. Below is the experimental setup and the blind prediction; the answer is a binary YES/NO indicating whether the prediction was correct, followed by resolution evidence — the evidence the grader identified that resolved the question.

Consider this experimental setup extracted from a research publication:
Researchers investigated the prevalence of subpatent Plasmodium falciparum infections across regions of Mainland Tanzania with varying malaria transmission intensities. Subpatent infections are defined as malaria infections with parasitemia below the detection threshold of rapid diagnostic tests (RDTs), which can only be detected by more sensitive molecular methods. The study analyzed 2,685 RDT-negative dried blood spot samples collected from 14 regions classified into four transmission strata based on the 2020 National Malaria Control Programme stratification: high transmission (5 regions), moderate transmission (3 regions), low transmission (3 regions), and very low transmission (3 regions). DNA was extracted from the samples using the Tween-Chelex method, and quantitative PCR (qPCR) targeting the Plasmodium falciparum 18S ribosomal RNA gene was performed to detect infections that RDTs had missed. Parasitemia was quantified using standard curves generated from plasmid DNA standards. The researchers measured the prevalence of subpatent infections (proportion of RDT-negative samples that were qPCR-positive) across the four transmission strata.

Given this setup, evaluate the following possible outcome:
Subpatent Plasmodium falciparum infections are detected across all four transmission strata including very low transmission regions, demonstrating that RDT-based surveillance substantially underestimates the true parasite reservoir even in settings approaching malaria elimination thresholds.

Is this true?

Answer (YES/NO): YES